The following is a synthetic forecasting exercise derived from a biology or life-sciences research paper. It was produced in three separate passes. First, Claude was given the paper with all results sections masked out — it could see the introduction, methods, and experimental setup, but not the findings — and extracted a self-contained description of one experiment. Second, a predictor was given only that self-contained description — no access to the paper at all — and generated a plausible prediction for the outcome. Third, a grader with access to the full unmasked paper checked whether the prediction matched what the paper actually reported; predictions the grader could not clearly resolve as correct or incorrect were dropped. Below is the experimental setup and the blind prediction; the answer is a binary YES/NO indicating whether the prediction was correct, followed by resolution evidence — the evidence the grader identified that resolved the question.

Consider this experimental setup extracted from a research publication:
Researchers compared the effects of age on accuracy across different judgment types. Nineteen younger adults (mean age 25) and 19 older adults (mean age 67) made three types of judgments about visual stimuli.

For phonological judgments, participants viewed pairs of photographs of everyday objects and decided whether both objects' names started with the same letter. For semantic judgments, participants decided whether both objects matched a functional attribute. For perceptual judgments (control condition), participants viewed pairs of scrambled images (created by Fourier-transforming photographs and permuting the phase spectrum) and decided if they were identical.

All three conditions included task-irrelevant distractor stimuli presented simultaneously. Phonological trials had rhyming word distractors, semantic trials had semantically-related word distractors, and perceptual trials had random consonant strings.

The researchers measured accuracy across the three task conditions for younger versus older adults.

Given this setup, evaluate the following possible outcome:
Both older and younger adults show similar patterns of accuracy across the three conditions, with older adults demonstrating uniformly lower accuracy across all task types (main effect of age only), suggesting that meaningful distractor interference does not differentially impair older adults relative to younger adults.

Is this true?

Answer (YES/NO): NO